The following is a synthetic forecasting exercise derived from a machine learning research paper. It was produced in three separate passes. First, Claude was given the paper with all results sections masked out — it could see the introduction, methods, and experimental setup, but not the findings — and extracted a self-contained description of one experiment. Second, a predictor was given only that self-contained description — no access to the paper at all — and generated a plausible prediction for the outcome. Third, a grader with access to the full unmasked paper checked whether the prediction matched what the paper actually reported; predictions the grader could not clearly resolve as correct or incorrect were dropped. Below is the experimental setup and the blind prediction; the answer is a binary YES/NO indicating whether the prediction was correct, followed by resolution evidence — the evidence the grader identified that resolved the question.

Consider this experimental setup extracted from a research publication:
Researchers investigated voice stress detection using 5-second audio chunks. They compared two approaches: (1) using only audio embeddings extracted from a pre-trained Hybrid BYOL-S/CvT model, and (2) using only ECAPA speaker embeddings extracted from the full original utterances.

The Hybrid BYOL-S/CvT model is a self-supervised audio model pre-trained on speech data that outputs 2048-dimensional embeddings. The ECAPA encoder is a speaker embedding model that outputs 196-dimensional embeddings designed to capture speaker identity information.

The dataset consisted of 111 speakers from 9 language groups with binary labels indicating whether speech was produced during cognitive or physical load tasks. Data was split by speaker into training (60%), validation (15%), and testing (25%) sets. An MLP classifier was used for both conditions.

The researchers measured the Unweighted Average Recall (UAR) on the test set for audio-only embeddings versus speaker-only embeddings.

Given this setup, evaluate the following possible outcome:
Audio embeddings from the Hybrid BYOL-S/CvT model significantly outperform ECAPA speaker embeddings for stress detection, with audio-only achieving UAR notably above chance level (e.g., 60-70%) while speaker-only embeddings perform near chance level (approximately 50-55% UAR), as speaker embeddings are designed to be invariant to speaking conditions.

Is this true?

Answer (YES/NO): NO